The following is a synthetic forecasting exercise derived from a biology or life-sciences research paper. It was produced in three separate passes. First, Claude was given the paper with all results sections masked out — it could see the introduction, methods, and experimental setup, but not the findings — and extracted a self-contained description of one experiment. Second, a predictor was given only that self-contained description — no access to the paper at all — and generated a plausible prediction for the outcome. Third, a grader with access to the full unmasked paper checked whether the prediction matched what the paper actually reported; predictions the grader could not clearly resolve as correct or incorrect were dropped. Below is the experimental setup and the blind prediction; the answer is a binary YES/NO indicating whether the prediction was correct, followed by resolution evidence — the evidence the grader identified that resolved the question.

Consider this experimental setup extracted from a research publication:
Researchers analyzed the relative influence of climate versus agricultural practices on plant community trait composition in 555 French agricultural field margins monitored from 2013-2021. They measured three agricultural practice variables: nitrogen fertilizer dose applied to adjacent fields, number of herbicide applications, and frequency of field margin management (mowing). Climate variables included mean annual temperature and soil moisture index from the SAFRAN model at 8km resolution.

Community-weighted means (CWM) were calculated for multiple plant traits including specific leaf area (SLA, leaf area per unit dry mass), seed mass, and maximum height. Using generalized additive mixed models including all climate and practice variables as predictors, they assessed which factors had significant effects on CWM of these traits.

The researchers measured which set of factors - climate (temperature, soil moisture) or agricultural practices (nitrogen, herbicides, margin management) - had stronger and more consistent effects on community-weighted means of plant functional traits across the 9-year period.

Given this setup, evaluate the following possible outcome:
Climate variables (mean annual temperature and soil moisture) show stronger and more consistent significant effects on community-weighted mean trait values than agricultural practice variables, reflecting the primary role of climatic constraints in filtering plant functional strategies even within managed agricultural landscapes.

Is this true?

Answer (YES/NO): YES